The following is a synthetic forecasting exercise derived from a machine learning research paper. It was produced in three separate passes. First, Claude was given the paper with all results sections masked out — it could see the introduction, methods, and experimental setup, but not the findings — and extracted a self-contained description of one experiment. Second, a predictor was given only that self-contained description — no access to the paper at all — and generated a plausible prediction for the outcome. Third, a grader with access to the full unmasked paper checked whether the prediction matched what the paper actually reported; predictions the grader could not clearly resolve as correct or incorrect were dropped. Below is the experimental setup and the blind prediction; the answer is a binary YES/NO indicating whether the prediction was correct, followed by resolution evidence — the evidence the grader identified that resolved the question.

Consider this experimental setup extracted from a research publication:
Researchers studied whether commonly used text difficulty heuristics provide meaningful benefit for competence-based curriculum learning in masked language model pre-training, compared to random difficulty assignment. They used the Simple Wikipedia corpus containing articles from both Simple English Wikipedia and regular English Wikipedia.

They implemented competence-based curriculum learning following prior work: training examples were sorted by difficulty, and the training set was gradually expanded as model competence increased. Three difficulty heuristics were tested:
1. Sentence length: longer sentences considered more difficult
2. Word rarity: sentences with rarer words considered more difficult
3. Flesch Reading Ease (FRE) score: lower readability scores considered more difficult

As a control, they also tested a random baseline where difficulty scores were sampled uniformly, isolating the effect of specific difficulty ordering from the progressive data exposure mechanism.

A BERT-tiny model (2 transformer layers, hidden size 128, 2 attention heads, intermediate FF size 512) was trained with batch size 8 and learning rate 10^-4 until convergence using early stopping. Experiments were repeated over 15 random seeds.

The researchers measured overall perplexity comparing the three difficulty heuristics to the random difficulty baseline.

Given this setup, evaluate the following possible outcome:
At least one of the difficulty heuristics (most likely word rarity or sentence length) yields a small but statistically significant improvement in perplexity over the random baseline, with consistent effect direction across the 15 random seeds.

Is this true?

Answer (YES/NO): NO